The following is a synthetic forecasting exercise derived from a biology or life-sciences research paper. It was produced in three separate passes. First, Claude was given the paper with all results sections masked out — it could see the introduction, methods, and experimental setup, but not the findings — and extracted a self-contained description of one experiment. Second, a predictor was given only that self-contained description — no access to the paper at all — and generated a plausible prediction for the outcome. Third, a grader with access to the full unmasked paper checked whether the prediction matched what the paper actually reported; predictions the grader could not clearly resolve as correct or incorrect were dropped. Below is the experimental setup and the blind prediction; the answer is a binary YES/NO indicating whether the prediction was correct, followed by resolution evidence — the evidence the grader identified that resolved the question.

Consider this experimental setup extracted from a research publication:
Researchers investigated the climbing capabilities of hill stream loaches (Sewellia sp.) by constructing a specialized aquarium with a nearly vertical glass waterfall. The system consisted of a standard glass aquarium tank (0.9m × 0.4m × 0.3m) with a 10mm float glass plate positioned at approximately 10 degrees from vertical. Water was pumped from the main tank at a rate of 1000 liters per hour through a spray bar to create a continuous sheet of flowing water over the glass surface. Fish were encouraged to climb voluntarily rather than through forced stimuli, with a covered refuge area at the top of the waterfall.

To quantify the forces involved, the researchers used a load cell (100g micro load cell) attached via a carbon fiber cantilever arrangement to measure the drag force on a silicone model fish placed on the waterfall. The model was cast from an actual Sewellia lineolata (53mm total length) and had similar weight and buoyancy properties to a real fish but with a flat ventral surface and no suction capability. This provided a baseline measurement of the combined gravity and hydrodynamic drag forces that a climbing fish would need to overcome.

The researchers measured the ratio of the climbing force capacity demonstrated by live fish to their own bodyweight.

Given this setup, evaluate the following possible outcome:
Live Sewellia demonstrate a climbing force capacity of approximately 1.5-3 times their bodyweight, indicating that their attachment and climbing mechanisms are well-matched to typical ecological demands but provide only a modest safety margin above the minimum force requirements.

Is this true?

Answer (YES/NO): NO